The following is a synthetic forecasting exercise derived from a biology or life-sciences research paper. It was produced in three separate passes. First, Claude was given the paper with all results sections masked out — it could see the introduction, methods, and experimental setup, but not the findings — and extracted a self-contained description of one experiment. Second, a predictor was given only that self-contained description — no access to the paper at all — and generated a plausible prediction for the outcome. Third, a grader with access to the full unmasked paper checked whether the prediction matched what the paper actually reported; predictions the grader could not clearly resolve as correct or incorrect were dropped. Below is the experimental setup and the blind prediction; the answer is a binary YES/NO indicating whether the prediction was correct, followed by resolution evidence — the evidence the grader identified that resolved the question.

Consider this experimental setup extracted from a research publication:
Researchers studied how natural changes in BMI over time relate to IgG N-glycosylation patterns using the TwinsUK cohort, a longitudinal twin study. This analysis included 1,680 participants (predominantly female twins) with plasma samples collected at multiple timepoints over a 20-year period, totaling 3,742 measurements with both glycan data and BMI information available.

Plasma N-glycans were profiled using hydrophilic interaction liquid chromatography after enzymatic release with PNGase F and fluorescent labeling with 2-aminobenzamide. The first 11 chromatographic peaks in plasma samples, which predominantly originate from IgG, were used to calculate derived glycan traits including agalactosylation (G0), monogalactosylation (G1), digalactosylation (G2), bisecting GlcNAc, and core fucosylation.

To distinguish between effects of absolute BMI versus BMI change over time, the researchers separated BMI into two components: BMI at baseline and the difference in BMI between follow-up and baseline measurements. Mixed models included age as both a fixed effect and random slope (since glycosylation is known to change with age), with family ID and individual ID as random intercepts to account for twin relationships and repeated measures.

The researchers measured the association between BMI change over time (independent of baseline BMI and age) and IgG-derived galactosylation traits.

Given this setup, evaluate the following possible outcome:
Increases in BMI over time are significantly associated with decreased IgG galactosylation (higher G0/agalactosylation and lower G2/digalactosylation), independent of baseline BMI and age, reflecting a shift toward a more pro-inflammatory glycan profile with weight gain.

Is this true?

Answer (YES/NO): YES